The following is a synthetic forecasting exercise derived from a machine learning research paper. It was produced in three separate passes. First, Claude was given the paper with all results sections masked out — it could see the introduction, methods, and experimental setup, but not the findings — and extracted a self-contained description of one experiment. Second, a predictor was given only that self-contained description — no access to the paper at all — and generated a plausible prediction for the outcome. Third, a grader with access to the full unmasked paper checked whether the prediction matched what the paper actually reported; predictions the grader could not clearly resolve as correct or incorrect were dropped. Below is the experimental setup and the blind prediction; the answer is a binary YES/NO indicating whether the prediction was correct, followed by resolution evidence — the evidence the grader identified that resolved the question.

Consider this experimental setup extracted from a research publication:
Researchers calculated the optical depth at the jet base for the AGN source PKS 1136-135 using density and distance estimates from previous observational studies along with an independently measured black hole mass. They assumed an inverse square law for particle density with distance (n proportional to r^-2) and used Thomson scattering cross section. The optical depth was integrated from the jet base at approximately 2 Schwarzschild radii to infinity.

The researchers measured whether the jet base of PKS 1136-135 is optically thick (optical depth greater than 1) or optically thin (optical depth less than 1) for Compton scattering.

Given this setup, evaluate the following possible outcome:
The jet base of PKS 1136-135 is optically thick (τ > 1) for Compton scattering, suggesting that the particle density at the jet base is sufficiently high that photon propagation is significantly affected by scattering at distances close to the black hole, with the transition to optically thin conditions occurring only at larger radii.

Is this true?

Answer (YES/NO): NO